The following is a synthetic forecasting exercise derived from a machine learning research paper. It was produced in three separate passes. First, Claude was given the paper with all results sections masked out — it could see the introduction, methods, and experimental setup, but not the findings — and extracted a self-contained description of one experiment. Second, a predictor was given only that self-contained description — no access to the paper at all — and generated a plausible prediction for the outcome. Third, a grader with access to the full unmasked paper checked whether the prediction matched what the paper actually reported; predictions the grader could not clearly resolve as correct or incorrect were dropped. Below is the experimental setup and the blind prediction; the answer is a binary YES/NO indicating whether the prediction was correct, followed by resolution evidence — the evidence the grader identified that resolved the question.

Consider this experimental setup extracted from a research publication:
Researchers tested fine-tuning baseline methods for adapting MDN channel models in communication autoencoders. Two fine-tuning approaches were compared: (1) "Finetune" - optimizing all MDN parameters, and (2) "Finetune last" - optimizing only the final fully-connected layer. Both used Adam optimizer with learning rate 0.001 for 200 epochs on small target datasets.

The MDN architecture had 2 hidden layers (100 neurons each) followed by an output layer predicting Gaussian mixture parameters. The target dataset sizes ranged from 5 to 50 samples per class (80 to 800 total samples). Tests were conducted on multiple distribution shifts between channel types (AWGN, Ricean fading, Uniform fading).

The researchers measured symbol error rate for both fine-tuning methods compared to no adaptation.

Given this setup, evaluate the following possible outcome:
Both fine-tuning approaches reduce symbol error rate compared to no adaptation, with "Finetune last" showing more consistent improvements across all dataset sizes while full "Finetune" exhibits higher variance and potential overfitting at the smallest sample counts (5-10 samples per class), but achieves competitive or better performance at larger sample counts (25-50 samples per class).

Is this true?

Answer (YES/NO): NO